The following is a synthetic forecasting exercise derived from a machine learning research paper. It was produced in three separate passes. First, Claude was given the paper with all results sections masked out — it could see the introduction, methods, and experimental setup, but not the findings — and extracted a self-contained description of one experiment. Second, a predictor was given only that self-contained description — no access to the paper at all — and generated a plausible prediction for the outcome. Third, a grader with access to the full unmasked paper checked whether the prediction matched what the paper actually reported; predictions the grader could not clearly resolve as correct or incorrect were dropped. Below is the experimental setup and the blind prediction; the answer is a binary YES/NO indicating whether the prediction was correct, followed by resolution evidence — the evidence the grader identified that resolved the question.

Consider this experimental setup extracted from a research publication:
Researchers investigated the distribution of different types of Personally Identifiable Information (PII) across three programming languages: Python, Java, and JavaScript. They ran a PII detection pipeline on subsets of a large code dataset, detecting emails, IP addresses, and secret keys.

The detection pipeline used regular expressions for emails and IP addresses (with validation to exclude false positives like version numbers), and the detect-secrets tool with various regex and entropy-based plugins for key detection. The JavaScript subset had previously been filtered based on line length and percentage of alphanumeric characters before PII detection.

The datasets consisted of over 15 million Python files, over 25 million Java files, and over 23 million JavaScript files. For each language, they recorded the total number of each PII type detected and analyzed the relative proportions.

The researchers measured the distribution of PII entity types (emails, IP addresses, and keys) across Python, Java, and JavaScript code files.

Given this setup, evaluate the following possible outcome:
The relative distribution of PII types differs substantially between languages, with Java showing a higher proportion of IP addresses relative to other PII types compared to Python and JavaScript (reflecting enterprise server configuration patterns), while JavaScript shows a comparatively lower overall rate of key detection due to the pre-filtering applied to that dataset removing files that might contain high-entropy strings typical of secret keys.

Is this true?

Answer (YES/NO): NO